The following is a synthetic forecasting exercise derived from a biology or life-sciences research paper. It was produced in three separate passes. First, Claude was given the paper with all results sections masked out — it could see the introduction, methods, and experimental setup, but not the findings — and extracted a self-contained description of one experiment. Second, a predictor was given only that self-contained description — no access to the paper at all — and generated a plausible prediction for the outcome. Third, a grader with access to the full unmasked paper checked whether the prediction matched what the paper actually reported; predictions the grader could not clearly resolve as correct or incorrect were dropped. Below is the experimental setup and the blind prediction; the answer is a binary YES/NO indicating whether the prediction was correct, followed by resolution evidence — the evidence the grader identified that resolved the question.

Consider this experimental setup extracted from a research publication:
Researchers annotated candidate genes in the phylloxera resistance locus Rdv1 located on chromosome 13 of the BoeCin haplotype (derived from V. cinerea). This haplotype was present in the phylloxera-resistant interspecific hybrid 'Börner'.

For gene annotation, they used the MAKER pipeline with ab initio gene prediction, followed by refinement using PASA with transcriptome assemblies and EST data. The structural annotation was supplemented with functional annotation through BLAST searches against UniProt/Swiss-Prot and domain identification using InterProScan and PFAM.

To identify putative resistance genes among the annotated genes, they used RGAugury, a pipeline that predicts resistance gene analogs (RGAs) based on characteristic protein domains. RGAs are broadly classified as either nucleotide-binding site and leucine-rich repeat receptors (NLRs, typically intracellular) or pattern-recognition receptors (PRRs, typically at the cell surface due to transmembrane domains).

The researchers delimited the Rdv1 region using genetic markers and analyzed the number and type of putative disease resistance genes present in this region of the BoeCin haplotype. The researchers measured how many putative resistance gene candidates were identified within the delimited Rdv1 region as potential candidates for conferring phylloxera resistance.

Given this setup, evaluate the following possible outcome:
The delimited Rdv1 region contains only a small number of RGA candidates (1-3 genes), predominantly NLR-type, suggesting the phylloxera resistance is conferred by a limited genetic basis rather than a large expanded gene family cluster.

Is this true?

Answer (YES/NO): NO